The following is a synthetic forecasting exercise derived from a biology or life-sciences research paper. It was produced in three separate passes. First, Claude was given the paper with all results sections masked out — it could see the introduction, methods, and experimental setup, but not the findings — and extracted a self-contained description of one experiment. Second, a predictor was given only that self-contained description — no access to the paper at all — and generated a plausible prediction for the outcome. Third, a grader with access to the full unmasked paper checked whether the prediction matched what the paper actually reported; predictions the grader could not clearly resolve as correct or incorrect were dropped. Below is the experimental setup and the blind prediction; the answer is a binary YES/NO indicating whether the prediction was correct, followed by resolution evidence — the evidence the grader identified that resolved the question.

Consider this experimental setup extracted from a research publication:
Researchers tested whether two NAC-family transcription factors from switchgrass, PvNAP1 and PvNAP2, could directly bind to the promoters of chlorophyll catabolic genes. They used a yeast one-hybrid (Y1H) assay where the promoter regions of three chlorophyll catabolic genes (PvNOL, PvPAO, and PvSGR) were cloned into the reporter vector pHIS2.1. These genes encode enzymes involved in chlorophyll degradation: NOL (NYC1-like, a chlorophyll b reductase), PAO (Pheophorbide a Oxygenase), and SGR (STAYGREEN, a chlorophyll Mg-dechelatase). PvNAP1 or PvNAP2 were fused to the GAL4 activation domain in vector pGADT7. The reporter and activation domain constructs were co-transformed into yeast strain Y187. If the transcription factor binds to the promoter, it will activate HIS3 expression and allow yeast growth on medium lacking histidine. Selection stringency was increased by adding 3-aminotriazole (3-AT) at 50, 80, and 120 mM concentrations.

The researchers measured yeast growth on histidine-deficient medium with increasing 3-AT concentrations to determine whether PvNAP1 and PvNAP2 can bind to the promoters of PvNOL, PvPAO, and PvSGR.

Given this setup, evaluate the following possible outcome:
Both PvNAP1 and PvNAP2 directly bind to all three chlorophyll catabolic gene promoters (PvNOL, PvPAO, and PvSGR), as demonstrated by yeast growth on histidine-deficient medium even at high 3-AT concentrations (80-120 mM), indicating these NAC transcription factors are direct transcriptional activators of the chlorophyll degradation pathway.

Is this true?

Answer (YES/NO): NO